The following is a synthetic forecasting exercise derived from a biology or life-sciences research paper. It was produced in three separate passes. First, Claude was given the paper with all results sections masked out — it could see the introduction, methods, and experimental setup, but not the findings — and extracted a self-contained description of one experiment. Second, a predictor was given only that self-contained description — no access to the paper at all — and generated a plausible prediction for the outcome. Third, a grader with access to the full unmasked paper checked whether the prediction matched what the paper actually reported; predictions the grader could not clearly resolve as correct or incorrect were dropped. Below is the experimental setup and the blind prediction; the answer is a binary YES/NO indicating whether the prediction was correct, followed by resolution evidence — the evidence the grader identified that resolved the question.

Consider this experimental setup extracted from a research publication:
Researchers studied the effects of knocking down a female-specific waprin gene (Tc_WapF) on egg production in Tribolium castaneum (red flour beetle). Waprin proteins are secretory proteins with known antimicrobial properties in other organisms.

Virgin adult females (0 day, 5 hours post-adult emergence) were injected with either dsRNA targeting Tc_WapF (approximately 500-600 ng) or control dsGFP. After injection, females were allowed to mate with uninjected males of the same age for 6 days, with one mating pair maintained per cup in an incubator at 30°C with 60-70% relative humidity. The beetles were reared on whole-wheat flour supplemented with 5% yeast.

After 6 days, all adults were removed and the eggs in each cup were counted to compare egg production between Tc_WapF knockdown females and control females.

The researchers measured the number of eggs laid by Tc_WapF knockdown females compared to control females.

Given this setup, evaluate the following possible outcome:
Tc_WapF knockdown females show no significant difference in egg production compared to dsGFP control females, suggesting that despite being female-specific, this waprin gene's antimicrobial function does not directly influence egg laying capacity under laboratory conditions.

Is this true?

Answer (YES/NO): NO